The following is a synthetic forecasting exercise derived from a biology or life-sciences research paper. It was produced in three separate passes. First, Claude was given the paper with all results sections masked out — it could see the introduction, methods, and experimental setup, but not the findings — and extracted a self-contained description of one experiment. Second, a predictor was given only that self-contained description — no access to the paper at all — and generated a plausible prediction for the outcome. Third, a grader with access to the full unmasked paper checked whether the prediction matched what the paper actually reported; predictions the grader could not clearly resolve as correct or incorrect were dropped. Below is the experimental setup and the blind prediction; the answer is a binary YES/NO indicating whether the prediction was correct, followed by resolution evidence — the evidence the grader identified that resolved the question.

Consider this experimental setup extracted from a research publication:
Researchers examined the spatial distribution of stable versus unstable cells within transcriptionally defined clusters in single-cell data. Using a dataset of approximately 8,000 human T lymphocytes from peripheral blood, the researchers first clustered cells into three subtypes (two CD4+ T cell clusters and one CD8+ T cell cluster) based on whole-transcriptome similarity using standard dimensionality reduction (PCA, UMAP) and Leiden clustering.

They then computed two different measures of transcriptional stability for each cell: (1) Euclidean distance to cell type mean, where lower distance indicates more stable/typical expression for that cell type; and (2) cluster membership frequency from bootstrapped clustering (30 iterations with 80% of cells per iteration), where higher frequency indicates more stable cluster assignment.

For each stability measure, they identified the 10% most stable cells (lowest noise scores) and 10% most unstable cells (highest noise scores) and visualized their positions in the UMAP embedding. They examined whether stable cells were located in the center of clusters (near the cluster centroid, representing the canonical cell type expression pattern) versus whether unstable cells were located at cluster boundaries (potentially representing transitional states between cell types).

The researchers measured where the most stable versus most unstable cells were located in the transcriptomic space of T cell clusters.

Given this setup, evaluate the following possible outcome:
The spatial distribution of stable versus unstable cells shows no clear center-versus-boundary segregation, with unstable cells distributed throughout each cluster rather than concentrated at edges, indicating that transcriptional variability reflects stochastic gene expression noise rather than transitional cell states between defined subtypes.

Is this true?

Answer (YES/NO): NO